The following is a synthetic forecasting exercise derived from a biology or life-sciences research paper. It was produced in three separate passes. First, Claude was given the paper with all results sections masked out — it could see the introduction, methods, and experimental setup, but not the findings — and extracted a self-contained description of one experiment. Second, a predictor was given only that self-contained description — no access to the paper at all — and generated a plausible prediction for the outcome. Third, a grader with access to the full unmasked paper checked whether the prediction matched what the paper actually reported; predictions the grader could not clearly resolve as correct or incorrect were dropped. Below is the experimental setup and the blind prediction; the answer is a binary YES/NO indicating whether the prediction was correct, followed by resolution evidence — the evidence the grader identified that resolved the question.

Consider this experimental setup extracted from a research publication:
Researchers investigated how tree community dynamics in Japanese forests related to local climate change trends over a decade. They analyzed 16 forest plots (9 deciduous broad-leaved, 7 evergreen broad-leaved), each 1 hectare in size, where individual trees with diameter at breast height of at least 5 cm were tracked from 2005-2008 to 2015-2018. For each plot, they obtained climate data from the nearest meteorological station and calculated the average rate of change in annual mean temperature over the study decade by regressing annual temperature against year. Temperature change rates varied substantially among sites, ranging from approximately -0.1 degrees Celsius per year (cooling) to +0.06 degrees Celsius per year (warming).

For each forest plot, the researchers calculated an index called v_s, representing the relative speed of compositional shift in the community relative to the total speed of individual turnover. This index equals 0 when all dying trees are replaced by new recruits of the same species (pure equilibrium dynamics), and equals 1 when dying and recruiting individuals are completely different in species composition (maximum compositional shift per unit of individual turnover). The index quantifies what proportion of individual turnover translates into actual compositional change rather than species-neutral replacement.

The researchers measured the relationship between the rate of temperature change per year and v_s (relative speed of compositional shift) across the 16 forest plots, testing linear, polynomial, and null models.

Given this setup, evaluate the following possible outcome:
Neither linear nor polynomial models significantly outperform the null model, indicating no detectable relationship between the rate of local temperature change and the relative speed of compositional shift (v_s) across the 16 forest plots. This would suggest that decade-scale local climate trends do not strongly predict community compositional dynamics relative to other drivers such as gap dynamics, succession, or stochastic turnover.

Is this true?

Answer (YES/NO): NO